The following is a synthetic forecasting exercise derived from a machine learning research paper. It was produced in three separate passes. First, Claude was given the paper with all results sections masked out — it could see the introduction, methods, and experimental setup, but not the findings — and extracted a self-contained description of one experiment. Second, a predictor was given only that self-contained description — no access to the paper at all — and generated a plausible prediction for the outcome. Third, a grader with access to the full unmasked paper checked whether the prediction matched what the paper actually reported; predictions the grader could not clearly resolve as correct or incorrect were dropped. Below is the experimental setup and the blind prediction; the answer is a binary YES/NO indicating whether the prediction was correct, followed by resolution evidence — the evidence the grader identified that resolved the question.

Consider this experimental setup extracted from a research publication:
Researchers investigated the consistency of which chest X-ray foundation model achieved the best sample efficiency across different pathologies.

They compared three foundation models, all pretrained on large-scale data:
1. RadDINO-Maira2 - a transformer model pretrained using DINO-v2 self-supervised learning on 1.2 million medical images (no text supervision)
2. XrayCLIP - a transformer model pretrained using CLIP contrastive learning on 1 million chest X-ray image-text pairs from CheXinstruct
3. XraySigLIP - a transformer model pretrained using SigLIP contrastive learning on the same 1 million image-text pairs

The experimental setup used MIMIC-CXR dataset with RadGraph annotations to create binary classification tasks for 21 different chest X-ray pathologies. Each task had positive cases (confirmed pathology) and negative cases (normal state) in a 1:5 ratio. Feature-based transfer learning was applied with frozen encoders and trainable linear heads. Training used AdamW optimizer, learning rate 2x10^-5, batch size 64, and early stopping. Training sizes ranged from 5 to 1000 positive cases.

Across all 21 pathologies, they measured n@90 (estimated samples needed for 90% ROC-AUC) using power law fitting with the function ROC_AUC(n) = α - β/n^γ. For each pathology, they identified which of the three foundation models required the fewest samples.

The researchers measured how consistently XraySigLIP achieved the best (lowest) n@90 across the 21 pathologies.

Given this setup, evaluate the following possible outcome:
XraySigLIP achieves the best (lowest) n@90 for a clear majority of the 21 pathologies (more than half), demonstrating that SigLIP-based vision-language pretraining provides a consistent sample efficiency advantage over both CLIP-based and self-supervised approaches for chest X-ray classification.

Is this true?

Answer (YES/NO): YES